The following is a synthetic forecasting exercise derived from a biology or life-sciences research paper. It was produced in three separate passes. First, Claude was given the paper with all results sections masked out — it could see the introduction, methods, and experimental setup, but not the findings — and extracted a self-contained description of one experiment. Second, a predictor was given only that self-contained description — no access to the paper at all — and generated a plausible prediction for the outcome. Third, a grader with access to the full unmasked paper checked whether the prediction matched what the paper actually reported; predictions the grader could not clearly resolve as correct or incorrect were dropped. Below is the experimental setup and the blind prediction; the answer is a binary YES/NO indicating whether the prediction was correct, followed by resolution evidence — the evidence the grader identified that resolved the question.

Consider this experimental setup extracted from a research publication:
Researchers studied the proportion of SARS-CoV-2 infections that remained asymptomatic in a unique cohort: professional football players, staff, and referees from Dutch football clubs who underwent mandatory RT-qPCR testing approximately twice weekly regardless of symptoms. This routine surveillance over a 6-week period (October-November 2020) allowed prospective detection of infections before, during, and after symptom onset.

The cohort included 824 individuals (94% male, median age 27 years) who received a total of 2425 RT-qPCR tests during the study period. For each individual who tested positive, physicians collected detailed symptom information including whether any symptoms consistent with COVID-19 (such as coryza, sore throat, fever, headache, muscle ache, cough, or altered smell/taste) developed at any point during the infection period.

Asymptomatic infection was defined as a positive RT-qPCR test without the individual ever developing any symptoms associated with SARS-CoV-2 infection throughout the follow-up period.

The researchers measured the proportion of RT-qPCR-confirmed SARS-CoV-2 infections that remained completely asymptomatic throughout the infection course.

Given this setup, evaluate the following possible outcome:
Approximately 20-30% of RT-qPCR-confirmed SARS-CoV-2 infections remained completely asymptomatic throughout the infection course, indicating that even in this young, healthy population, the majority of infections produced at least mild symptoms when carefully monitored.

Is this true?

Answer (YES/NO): NO